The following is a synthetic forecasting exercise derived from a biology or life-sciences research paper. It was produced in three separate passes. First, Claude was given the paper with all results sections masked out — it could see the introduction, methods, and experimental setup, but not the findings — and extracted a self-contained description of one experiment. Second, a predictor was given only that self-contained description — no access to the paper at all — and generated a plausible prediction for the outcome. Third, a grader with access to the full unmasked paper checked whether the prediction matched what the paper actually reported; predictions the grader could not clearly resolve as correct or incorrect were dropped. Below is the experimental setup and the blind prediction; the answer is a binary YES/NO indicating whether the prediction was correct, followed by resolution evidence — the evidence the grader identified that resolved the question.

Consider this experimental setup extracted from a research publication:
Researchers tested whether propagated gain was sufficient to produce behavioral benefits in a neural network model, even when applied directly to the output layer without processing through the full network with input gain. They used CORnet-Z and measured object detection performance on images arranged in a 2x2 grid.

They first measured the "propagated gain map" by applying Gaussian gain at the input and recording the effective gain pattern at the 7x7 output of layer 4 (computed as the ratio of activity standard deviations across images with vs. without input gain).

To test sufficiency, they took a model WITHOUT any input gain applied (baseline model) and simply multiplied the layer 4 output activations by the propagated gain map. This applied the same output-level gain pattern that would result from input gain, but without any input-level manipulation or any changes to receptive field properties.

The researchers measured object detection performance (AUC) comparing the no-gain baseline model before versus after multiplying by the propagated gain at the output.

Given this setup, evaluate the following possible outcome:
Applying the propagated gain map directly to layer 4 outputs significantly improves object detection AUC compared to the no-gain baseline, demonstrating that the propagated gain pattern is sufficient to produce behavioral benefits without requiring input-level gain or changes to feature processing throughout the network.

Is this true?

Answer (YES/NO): NO